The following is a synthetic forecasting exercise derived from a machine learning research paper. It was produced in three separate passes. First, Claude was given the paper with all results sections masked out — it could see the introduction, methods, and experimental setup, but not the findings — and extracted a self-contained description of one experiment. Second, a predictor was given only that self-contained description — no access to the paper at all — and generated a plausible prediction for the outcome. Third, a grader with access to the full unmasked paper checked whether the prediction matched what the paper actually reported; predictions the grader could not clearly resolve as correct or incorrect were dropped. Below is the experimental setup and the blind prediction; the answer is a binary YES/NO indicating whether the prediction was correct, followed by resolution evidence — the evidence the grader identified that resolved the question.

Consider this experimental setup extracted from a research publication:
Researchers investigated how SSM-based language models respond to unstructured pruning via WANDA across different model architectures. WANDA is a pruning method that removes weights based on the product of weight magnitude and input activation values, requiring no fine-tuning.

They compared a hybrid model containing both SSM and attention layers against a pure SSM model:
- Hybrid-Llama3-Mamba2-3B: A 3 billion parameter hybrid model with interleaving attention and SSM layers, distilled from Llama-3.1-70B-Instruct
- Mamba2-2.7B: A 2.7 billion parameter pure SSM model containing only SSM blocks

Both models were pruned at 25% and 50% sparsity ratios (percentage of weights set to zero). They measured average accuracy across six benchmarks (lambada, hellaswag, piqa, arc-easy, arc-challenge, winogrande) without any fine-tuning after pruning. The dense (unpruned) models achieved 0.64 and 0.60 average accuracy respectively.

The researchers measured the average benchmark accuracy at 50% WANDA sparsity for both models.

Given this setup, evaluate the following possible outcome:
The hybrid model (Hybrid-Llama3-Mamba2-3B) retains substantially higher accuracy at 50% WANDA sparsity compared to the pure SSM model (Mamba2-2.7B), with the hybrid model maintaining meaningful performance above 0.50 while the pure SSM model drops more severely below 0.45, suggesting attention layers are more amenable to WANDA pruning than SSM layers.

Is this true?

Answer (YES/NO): YES